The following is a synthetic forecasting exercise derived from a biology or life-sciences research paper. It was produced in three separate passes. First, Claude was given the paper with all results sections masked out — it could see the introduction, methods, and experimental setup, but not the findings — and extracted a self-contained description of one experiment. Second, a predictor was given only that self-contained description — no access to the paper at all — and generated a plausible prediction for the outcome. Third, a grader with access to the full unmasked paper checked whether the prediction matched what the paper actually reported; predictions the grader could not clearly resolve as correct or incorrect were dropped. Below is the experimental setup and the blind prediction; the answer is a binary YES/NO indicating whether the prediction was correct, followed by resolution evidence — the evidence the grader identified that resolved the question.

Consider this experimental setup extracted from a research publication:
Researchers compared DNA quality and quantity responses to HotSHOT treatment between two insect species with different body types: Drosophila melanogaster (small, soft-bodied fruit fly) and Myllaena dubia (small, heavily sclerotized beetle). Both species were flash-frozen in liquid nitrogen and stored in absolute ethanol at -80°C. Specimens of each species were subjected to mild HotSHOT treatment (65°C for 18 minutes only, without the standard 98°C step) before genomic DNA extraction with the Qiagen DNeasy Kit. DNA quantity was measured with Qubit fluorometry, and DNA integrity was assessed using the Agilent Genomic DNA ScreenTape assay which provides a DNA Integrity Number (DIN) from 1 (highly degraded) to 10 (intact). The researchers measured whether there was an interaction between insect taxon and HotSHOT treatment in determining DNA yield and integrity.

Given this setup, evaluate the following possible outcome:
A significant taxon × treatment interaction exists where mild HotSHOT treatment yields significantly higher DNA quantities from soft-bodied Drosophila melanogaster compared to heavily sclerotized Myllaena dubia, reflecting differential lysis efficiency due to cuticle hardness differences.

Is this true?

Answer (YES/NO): NO